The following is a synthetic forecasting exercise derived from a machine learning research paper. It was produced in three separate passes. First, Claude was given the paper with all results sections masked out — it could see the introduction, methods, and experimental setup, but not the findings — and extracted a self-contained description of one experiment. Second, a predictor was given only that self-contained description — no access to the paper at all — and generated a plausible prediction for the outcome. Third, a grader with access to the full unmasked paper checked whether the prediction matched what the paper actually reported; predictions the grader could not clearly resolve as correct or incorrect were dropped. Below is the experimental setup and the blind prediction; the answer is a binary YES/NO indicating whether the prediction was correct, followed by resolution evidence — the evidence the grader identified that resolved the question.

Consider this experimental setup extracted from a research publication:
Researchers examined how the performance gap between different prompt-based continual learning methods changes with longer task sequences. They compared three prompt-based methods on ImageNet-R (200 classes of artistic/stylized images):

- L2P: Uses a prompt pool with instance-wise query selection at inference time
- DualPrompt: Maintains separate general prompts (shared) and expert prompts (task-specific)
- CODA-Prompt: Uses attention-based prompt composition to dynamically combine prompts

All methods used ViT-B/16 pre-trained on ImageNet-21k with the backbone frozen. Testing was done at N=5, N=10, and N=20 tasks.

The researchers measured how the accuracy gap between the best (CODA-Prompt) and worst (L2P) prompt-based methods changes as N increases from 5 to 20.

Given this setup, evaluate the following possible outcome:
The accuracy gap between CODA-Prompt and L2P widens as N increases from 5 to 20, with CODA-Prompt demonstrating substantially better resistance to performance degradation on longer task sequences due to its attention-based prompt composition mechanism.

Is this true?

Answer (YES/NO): NO